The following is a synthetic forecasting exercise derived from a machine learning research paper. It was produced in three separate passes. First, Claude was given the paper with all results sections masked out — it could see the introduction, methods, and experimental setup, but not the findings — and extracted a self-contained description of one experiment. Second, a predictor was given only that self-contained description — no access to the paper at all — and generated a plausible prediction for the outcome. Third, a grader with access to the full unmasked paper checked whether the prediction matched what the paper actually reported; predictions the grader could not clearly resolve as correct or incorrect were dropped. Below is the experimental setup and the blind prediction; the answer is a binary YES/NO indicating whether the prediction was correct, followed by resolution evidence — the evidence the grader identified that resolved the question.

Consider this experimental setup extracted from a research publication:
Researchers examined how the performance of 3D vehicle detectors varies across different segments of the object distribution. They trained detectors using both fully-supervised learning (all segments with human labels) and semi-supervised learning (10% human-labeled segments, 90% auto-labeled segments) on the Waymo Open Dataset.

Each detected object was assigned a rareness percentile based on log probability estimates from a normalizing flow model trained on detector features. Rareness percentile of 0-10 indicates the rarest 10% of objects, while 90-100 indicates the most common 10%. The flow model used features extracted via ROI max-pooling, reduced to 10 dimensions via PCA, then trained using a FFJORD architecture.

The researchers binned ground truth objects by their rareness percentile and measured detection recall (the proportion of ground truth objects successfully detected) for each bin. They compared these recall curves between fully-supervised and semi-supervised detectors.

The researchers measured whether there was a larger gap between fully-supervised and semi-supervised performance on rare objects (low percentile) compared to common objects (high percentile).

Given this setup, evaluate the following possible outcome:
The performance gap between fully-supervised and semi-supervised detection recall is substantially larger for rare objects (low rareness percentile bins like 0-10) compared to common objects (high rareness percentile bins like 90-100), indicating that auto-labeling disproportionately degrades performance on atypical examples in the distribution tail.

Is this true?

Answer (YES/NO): YES